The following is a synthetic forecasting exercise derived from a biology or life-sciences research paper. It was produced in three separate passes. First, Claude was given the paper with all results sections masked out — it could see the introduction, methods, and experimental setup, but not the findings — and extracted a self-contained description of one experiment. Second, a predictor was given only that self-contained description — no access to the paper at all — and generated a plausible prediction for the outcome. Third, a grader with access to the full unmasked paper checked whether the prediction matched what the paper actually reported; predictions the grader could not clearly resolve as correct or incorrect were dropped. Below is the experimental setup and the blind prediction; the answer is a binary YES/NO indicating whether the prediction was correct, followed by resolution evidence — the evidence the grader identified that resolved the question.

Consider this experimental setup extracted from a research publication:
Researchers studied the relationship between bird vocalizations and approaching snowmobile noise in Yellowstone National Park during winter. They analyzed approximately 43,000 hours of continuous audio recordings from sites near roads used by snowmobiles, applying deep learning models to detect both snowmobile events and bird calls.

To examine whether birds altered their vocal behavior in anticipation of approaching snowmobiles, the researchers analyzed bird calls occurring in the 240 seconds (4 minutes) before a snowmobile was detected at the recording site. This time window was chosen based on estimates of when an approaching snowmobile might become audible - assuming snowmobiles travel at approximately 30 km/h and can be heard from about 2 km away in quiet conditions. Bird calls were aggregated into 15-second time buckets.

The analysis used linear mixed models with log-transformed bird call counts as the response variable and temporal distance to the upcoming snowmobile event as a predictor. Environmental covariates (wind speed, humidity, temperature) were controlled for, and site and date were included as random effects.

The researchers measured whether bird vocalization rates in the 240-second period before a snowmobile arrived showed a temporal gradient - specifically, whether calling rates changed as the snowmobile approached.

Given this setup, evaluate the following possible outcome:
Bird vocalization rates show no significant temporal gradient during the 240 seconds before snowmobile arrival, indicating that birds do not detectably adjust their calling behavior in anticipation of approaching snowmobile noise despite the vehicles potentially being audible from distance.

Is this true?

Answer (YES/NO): NO